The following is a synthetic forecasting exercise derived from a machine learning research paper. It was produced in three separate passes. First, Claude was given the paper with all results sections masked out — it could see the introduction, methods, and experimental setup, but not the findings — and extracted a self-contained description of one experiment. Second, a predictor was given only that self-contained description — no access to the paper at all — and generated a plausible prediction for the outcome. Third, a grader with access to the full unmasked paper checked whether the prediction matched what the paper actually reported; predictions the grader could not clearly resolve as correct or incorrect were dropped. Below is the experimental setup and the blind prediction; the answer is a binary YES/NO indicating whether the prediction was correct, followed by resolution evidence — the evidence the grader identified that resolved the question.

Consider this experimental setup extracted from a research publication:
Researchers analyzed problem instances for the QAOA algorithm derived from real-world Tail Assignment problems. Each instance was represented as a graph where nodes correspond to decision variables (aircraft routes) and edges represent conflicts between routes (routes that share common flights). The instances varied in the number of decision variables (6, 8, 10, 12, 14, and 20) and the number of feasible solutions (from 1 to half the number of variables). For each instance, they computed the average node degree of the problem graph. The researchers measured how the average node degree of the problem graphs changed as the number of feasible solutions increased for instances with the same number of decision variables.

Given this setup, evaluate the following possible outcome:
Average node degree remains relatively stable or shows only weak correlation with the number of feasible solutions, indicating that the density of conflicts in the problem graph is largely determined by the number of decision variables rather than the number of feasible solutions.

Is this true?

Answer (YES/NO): NO